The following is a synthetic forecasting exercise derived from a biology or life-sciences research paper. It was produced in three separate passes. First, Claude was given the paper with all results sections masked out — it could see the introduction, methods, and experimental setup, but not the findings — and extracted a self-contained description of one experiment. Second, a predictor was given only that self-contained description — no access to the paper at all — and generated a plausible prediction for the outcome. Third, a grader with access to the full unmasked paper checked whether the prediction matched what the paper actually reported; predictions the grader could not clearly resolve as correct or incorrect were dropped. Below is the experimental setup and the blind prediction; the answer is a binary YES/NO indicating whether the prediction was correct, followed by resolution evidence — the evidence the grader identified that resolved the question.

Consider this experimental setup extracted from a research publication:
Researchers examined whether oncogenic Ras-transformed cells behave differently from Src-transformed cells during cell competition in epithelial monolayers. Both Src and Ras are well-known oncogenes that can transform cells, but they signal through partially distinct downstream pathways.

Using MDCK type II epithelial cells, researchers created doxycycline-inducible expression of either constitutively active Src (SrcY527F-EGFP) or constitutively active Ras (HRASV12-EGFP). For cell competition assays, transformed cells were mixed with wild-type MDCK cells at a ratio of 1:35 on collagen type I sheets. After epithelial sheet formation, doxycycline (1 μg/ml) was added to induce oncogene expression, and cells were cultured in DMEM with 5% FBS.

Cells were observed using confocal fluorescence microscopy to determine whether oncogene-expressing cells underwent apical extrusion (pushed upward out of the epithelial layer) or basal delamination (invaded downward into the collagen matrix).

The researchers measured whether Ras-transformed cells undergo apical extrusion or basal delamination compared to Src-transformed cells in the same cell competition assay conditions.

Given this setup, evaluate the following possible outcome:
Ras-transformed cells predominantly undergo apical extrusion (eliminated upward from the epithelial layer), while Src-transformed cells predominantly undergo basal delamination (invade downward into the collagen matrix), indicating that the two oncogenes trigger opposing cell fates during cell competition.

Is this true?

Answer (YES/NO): NO